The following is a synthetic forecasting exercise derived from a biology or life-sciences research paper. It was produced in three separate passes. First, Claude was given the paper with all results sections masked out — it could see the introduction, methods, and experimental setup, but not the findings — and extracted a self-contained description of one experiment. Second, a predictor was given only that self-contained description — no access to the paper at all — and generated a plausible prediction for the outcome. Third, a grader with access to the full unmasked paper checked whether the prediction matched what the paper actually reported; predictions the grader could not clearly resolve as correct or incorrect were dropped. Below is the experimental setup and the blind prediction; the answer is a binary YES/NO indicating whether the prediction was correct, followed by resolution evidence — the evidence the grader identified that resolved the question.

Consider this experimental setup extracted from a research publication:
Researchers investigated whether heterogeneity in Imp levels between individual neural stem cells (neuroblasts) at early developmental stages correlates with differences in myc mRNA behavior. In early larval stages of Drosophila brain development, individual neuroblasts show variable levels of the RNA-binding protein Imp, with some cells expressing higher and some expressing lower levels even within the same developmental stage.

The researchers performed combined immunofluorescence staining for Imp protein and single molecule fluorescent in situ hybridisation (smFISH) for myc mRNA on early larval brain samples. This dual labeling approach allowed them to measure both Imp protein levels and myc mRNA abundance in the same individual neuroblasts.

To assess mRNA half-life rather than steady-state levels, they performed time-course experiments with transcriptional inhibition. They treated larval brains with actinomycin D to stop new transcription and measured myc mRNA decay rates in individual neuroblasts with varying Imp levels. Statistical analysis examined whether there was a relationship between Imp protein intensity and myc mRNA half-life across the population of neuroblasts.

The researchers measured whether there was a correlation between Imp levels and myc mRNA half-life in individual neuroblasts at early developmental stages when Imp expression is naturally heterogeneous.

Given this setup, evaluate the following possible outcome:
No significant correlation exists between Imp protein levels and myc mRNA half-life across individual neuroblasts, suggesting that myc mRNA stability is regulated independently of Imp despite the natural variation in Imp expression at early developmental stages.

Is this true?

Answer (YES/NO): NO